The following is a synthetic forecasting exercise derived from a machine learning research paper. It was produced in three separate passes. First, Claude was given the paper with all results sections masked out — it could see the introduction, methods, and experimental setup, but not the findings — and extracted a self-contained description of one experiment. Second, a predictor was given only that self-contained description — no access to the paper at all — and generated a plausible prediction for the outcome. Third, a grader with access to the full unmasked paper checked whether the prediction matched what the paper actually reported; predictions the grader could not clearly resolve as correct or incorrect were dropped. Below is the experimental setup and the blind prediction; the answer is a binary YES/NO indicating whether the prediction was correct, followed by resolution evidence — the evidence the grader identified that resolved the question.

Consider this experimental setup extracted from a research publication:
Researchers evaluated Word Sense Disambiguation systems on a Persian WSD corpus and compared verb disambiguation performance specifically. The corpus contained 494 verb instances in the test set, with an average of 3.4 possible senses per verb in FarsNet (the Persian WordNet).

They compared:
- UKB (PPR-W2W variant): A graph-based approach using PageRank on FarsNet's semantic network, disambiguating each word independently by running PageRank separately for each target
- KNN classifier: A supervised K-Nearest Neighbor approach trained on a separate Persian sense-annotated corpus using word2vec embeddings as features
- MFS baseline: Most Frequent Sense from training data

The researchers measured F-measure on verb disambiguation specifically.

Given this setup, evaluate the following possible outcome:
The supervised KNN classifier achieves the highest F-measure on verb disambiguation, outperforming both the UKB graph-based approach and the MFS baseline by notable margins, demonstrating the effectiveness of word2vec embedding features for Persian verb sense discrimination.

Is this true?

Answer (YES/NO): YES